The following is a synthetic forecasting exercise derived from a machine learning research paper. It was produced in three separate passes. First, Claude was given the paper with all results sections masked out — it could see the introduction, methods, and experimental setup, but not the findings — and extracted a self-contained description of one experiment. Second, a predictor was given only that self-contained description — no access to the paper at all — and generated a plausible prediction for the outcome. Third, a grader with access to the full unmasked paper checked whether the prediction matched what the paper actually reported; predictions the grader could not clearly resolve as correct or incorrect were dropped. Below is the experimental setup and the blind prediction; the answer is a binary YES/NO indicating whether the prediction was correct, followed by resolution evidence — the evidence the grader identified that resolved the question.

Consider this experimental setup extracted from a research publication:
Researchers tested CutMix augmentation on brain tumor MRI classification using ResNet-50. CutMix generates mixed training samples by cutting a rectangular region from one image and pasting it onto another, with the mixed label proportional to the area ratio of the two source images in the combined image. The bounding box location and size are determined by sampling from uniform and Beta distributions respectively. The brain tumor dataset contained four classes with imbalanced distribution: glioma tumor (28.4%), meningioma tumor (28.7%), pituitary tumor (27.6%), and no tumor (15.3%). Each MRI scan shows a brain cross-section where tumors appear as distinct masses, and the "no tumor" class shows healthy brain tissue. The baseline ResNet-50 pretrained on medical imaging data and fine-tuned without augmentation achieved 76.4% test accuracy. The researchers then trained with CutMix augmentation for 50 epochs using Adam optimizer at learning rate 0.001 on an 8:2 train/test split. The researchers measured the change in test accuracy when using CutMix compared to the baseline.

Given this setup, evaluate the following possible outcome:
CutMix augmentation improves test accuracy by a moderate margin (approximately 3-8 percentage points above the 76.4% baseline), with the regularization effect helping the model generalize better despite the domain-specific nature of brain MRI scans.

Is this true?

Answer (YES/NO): NO